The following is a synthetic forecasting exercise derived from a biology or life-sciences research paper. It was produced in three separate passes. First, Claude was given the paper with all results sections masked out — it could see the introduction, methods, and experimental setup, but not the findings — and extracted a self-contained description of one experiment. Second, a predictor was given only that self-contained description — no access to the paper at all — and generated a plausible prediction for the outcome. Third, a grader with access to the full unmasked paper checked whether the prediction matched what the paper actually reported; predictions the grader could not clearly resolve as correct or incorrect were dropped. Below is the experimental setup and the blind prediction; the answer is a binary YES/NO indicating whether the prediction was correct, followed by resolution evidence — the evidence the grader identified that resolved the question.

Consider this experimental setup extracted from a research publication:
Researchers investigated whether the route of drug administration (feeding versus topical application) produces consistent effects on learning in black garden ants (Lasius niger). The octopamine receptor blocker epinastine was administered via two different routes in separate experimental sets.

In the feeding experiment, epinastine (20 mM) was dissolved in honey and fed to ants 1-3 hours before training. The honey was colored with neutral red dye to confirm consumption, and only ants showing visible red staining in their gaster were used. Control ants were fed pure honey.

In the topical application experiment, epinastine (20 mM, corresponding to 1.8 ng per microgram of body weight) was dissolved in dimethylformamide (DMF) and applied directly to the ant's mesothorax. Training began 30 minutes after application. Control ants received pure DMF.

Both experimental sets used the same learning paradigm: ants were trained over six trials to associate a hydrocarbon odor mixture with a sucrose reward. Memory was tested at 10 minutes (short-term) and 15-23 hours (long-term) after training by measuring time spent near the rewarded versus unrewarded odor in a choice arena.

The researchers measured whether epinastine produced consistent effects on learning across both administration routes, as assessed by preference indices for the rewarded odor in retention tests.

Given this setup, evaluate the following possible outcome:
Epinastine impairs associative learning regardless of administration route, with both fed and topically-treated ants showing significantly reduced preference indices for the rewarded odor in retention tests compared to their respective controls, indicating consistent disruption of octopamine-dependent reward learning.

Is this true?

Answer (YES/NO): NO